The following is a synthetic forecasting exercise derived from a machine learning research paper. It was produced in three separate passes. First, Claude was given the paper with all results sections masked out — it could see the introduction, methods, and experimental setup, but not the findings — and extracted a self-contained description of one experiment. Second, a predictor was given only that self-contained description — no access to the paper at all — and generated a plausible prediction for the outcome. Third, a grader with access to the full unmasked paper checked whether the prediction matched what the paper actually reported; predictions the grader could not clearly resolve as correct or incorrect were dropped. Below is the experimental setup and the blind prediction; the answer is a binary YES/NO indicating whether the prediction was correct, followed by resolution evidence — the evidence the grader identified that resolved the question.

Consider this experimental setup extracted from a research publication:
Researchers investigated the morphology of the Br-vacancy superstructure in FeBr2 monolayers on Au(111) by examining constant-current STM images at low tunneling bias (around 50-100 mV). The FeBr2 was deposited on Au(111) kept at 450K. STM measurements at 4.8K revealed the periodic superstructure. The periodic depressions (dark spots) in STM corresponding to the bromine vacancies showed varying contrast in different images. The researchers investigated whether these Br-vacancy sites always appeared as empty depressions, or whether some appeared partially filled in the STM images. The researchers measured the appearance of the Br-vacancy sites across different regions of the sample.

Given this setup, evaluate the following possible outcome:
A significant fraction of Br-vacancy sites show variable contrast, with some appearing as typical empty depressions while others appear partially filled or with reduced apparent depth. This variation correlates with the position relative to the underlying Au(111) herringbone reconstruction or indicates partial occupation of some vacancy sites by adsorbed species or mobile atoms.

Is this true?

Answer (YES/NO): YES